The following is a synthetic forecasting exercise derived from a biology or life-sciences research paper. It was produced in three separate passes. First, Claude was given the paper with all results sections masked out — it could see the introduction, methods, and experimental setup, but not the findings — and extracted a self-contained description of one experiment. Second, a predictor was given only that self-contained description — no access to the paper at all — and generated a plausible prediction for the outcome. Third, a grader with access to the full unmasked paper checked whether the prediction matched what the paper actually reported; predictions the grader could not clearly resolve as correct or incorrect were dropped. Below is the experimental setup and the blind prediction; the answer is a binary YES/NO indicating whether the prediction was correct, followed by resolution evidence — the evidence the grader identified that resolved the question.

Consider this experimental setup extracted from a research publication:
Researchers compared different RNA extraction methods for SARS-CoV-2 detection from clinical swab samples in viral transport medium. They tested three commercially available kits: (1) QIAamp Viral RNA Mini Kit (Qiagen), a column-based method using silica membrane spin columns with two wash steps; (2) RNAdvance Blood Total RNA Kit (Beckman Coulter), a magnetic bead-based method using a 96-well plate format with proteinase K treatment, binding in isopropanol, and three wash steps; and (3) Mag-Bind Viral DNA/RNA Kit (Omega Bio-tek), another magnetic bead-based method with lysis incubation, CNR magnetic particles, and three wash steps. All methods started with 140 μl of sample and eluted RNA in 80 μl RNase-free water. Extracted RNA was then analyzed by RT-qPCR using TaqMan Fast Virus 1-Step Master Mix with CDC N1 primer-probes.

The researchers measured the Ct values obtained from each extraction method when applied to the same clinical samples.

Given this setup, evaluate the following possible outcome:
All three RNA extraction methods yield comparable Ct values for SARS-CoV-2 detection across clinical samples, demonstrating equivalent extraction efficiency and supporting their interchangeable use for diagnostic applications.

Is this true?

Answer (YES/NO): YES